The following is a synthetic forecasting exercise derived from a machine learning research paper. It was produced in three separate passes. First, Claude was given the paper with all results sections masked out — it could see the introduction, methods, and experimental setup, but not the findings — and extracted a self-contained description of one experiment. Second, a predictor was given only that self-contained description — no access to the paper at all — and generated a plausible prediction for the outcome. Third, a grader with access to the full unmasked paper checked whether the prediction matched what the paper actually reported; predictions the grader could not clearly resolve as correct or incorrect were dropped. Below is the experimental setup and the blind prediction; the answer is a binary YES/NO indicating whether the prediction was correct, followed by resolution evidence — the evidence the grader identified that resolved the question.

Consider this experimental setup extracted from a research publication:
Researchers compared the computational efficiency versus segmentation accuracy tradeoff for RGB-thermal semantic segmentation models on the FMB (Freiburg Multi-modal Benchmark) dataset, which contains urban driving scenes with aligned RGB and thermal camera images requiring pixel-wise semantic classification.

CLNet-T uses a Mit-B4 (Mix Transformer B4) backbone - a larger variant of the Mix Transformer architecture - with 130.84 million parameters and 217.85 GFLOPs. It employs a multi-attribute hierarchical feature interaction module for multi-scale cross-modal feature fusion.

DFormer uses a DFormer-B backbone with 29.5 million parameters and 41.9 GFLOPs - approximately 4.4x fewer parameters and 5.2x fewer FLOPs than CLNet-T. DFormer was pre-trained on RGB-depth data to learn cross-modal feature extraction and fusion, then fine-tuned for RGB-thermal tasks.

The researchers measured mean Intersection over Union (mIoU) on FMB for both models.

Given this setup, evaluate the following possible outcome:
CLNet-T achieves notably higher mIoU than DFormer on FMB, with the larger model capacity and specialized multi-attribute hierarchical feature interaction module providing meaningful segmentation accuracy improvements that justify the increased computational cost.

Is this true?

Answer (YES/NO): NO